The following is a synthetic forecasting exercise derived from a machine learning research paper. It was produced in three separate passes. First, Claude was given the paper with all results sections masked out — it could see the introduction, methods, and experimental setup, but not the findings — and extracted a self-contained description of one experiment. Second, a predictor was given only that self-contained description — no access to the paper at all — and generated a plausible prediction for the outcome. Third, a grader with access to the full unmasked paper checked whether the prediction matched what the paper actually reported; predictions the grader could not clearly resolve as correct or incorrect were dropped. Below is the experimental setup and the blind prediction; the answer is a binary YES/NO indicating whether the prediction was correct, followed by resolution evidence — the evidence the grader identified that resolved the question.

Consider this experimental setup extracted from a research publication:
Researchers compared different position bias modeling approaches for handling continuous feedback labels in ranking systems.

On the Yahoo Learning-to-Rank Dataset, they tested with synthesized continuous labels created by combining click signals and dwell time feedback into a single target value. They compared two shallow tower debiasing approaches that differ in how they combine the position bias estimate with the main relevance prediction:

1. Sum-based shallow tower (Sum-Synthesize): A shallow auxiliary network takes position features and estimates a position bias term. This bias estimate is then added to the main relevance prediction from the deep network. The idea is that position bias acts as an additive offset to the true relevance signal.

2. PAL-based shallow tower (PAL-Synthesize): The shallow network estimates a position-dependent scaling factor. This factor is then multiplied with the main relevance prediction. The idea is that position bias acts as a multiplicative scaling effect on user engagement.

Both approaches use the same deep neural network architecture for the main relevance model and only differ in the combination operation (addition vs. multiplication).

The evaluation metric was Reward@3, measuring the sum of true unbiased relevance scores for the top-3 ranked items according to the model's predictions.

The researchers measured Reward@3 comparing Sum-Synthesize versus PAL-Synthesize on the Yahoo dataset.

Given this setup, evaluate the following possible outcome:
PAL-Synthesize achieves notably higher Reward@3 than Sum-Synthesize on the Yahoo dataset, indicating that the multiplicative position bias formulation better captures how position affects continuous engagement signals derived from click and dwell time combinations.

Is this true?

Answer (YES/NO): NO